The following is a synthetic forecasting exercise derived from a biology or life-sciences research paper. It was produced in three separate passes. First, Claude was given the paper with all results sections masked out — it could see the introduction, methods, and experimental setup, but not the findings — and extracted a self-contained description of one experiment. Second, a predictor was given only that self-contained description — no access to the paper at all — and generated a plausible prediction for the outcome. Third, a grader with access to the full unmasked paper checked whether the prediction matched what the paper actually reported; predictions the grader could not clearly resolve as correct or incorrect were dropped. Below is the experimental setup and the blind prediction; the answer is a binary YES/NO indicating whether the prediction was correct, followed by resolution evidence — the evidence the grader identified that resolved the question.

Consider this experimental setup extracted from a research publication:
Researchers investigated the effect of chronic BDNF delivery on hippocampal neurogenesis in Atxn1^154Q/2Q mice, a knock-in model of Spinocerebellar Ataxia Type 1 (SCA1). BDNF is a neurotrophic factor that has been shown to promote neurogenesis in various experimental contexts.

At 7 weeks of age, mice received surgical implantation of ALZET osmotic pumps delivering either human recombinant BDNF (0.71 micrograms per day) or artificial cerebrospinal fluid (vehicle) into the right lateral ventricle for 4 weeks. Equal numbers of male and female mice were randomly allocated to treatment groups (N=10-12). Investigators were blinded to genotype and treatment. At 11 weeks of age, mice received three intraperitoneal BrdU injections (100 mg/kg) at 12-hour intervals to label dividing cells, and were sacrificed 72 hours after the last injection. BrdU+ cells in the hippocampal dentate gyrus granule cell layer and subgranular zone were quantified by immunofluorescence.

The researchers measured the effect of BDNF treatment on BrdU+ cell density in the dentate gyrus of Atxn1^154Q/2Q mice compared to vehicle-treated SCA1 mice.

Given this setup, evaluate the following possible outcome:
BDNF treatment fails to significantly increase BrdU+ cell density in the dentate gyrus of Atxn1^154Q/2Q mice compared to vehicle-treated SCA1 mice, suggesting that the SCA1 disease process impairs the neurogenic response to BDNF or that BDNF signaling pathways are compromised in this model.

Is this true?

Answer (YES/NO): NO